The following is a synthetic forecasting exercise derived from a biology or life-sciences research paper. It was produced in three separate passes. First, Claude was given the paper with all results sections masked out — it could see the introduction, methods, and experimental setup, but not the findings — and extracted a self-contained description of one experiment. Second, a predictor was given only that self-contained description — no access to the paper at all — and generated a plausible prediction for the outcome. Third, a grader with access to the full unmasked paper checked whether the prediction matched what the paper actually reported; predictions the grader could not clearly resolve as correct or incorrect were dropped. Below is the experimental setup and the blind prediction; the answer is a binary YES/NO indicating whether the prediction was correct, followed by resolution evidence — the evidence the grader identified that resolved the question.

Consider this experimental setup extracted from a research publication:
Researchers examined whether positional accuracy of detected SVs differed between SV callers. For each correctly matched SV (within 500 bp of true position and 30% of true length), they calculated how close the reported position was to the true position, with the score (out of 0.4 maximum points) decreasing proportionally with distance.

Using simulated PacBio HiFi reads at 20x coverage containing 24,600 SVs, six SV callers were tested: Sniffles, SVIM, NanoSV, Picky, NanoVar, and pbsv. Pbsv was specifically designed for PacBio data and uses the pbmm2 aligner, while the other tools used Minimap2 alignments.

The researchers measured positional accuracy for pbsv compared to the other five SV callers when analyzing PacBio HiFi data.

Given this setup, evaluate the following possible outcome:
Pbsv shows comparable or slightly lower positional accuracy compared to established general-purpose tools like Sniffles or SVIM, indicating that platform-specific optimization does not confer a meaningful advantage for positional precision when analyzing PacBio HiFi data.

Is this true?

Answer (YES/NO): NO